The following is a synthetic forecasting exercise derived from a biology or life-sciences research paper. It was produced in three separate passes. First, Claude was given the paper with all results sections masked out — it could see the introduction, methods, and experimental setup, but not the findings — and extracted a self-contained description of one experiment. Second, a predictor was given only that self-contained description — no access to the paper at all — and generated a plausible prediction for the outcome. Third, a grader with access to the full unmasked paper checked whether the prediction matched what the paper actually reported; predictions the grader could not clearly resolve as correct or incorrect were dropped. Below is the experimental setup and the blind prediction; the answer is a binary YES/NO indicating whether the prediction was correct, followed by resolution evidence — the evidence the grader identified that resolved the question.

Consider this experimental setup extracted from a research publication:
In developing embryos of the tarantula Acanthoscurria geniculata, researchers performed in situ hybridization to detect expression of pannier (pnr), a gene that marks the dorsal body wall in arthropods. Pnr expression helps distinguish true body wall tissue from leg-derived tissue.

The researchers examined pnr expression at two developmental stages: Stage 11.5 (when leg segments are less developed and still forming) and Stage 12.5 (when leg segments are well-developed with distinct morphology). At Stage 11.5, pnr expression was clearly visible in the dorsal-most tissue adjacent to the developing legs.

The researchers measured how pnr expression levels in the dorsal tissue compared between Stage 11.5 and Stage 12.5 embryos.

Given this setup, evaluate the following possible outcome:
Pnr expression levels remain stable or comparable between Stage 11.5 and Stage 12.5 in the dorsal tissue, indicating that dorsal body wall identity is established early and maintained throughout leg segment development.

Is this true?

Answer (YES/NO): NO